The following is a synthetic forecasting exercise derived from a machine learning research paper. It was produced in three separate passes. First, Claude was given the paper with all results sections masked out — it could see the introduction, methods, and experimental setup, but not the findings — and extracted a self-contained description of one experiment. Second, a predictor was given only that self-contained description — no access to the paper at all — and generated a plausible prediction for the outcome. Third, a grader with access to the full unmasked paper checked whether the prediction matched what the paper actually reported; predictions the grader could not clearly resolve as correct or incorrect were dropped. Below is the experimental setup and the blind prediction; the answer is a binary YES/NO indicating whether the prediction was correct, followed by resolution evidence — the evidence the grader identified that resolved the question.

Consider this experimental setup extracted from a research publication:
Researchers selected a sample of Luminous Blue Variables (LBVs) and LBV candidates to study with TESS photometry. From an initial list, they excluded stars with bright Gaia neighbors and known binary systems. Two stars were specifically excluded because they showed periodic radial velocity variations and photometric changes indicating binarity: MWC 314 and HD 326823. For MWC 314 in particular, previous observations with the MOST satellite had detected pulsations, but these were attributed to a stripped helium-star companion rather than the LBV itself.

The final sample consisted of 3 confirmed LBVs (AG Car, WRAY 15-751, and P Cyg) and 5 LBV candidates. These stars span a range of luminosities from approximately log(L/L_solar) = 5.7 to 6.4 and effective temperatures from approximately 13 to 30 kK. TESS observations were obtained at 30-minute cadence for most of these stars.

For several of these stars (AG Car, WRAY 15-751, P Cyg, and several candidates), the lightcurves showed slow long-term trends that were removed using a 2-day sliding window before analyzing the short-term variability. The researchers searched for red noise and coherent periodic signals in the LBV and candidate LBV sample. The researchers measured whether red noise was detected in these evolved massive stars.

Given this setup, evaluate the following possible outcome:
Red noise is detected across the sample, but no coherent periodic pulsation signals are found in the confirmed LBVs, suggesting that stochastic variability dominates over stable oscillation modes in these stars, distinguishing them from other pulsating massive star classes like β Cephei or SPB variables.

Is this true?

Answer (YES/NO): YES